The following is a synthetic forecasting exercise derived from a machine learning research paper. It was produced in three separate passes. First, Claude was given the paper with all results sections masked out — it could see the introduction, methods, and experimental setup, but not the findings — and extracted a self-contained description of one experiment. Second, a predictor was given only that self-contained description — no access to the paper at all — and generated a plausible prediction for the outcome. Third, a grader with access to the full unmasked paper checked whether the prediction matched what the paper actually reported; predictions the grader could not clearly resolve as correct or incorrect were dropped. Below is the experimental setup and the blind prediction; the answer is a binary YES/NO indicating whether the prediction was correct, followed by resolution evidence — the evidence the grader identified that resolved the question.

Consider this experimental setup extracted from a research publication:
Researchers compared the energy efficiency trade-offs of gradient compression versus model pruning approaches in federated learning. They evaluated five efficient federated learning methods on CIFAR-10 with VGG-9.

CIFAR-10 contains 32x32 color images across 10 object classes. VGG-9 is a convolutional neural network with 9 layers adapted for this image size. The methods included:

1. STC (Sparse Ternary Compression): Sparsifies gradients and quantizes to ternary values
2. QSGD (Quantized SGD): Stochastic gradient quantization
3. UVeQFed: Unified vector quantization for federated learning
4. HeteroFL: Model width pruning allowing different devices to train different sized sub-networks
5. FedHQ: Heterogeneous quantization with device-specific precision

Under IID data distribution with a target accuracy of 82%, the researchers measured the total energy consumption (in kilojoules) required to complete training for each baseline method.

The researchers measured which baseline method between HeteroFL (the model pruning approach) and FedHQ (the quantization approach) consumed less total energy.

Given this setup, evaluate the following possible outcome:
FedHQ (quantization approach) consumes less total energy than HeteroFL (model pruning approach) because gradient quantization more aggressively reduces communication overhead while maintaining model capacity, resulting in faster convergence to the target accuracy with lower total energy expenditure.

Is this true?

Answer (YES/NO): NO